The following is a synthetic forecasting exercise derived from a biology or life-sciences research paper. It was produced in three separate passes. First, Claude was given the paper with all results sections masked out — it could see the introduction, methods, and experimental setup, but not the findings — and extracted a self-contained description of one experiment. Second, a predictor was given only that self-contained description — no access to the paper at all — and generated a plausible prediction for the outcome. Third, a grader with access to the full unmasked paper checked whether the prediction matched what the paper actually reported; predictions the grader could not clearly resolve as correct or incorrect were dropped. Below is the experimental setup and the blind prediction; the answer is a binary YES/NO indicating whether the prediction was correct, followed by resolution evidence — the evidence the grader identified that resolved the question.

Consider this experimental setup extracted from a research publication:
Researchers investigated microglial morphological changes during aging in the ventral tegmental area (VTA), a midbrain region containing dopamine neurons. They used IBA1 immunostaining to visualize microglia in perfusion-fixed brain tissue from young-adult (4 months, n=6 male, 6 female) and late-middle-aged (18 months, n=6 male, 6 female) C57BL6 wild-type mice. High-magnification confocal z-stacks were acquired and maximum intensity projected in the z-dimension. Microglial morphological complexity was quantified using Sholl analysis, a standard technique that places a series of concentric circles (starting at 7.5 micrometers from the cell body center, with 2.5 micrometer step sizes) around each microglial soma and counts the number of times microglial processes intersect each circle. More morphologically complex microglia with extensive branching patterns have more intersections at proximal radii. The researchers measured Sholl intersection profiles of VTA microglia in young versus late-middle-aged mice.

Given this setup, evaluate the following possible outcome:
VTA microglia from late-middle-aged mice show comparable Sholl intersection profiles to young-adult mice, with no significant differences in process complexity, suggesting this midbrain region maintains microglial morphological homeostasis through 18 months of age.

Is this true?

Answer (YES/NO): NO